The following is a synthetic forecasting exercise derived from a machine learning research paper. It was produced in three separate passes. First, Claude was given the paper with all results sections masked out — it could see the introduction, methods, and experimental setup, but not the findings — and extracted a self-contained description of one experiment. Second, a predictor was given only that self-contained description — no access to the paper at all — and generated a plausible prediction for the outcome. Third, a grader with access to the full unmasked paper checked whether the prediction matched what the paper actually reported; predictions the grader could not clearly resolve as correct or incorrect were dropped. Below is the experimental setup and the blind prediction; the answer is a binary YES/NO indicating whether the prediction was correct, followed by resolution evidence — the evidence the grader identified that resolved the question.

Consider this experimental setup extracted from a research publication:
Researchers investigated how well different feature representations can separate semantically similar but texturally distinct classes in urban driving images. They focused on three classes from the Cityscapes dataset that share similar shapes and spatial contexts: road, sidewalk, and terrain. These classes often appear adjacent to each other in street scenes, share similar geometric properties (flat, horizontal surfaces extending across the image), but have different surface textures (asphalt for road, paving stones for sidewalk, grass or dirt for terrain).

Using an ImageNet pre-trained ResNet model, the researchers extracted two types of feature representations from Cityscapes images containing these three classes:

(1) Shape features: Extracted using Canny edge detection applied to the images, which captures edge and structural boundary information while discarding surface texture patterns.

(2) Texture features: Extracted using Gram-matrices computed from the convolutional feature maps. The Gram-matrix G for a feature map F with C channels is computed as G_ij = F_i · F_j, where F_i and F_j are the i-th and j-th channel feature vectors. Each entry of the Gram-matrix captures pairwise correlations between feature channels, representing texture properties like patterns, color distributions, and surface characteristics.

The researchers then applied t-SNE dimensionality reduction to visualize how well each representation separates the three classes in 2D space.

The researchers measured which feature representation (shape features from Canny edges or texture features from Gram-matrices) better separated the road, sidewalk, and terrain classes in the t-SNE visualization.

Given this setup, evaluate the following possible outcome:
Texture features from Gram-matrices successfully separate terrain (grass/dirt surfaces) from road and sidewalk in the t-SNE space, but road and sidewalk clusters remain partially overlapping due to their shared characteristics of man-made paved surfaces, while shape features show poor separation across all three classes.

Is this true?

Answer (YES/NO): NO